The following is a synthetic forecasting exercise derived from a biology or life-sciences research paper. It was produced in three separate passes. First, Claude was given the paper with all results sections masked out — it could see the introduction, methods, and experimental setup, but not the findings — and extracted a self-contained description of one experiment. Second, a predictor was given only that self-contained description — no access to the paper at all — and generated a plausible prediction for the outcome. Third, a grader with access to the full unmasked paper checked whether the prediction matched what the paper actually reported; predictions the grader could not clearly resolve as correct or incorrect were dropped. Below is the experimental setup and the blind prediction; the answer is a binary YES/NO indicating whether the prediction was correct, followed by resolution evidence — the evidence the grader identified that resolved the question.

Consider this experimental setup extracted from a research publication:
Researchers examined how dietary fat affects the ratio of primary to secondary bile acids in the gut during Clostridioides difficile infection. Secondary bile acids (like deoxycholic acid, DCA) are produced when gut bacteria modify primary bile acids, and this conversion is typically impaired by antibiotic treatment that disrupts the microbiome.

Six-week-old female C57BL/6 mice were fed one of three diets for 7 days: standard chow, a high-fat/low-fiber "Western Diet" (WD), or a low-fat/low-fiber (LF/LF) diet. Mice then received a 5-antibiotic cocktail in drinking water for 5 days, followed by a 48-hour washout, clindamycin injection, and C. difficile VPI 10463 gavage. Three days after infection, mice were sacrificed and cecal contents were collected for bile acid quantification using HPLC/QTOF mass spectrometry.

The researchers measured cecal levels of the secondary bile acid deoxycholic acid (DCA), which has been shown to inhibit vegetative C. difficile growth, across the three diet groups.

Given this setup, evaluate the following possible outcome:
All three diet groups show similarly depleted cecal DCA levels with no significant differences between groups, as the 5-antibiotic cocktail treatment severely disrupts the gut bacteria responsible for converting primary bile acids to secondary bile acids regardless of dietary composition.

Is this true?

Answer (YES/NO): NO